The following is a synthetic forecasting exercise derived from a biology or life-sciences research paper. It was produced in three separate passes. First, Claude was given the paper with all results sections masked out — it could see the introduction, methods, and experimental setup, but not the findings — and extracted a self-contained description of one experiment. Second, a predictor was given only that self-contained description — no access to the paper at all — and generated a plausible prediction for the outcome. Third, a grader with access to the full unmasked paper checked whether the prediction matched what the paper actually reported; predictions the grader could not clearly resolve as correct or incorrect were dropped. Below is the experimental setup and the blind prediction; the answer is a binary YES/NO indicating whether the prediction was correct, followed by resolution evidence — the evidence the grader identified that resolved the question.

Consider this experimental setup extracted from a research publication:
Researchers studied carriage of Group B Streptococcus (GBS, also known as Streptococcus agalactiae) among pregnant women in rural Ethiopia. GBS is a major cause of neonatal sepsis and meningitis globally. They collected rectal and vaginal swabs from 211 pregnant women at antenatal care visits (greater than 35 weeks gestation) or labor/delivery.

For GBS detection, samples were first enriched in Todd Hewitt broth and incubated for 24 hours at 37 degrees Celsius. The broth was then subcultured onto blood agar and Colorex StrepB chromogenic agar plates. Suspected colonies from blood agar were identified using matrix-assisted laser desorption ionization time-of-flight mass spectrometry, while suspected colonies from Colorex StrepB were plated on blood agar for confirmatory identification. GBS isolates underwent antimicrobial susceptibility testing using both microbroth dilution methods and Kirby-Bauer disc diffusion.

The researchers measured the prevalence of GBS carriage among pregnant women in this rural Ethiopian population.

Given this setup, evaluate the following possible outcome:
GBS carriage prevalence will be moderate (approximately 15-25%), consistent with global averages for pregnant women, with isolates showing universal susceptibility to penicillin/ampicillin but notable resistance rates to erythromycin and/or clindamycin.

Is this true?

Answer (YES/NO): NO